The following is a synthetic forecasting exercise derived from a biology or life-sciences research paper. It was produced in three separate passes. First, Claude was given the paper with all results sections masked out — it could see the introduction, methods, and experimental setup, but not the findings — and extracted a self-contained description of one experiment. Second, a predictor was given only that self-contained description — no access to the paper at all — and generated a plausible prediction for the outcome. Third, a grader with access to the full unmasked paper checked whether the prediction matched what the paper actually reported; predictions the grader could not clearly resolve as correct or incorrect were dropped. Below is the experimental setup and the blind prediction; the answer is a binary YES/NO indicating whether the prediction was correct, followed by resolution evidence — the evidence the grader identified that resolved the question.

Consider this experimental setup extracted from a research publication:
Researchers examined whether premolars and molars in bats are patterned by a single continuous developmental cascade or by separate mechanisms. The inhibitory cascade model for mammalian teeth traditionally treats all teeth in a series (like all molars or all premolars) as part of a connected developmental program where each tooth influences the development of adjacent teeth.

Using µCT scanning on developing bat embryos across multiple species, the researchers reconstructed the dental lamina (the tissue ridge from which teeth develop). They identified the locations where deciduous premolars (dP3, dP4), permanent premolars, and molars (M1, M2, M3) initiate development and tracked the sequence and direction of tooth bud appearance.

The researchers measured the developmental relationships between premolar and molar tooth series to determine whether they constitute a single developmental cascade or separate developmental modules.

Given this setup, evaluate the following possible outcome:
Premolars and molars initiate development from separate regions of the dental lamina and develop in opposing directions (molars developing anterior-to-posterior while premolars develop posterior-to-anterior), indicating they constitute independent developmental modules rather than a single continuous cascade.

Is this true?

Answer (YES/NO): YES